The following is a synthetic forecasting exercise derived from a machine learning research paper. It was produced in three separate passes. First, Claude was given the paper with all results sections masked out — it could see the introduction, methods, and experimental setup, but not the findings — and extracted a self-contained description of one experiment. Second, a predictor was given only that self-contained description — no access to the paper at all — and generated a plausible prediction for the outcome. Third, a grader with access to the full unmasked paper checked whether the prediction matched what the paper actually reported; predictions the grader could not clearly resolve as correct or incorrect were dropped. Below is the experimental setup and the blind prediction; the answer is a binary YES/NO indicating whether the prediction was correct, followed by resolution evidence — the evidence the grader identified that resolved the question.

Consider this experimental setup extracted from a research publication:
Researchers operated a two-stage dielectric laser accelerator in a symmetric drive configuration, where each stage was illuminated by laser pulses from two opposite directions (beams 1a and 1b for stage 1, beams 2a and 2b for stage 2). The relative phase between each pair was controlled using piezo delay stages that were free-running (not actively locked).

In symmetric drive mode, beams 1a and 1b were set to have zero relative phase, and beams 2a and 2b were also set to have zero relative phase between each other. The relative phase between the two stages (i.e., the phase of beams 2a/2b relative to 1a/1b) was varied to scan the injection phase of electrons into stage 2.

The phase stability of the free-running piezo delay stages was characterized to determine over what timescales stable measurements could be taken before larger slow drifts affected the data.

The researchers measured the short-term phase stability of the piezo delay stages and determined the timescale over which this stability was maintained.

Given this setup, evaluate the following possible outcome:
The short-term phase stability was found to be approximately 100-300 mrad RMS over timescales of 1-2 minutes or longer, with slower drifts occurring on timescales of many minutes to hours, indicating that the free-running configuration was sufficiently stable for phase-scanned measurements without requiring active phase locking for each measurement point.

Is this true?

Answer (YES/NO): NO